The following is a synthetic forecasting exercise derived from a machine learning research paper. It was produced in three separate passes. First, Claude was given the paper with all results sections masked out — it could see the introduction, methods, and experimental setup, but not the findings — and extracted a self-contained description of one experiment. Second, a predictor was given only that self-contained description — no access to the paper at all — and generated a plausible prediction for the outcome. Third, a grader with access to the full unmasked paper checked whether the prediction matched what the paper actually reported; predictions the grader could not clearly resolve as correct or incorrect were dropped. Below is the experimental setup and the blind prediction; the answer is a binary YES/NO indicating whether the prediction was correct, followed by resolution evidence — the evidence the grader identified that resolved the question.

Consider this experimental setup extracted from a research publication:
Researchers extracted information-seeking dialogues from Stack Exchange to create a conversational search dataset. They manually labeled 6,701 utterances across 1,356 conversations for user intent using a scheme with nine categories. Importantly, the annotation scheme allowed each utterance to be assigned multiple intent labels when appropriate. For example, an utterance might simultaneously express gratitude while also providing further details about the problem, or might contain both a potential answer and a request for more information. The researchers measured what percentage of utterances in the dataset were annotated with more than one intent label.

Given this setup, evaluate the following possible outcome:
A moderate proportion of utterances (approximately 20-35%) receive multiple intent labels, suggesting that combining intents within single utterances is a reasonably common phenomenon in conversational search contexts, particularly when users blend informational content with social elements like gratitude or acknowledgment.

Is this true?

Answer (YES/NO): YES